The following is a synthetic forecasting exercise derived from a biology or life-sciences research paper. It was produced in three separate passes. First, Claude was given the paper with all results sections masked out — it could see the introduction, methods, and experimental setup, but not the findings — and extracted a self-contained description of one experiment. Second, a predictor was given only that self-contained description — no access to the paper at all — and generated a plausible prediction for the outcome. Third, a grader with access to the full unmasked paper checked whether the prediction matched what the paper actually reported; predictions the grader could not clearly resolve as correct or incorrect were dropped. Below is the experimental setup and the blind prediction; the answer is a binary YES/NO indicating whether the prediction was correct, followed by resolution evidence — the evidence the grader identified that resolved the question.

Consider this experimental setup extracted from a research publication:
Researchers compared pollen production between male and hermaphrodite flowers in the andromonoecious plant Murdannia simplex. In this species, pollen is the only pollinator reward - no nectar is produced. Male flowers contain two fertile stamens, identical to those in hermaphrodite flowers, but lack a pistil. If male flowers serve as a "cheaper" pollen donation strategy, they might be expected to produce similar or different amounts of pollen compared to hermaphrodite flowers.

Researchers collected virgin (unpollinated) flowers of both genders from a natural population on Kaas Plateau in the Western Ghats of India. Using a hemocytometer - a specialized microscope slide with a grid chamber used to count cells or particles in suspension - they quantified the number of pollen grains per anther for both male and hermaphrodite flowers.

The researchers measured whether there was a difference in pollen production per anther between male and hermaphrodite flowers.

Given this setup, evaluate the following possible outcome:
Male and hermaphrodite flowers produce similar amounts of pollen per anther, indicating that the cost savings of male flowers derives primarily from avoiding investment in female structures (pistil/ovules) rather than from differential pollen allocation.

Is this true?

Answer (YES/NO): YES